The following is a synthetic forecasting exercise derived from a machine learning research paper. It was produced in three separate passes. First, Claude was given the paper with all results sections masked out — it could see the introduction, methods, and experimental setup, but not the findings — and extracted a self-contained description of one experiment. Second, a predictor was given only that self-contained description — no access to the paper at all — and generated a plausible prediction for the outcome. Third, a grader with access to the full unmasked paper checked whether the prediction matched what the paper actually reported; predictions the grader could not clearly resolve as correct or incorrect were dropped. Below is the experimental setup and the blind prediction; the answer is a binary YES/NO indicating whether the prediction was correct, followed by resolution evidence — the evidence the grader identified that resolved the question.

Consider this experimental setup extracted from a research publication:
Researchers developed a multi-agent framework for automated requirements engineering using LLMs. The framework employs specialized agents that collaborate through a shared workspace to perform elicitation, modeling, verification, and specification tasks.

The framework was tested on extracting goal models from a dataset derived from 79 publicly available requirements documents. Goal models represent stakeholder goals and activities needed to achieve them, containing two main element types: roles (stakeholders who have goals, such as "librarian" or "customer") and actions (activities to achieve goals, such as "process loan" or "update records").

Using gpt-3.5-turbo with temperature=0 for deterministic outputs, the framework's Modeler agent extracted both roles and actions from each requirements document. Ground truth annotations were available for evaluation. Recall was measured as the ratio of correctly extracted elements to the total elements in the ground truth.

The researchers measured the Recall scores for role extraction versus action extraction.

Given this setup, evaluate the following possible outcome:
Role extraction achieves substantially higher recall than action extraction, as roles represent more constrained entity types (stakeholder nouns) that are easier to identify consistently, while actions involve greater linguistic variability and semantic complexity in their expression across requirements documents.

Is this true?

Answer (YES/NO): NO